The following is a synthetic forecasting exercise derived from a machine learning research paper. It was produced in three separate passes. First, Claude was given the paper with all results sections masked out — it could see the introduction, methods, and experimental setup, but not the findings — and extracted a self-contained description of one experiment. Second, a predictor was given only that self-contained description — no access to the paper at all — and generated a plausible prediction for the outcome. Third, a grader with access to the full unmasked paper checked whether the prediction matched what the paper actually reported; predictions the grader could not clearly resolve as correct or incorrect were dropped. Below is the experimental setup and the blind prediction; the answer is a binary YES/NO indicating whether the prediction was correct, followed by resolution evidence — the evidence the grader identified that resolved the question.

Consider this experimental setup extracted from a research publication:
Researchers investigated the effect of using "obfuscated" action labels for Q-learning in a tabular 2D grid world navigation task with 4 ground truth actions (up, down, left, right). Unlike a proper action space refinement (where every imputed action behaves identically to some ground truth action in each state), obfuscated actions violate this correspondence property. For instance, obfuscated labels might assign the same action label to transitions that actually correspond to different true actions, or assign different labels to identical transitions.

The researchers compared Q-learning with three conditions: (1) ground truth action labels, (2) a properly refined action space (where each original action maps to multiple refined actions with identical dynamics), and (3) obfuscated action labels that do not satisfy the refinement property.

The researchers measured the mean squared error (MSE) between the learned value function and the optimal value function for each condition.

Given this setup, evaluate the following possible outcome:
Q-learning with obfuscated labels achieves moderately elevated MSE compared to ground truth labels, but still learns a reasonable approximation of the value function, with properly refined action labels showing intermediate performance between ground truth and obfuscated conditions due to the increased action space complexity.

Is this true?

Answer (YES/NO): NO